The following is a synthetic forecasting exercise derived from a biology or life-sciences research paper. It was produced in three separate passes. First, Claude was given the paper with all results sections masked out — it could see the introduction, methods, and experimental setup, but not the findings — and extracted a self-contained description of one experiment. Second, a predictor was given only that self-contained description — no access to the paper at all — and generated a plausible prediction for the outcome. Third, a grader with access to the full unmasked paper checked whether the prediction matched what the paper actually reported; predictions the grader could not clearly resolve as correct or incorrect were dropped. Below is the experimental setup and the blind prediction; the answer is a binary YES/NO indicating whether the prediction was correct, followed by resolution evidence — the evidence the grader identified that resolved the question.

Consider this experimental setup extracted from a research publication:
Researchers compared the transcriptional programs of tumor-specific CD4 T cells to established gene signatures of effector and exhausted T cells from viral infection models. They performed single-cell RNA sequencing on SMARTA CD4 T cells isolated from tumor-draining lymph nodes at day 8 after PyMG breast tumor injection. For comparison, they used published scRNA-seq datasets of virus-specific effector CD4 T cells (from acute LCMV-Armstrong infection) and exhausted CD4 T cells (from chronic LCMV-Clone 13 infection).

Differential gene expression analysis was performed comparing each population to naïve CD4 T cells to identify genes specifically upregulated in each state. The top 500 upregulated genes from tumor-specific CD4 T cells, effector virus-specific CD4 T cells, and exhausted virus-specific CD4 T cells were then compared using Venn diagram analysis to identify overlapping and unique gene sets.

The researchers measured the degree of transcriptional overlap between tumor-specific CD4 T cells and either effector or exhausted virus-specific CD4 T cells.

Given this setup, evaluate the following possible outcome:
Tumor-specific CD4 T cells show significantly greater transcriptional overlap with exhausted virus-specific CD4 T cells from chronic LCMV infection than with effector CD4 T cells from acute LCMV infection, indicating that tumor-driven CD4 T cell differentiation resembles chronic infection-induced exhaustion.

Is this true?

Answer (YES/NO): NO